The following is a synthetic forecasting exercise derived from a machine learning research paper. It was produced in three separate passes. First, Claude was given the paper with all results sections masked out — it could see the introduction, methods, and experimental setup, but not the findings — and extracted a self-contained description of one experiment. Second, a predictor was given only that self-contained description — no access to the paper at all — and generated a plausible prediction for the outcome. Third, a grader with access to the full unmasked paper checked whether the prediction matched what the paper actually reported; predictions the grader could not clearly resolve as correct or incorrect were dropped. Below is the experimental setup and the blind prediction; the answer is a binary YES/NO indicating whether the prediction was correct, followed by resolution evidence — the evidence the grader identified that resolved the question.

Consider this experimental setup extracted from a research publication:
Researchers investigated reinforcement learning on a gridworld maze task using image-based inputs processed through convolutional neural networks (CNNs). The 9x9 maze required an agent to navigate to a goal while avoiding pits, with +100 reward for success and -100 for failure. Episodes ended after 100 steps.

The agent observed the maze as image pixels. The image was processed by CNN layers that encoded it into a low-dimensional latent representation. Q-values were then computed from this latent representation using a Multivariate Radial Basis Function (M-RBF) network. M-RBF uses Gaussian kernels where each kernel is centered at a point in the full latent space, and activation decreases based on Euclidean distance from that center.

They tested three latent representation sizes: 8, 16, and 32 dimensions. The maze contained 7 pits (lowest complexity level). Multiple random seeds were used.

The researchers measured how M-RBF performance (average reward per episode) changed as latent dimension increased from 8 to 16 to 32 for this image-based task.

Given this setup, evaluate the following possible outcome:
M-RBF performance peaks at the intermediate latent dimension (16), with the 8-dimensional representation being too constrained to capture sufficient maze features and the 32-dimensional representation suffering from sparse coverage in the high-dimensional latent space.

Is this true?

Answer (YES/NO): NO